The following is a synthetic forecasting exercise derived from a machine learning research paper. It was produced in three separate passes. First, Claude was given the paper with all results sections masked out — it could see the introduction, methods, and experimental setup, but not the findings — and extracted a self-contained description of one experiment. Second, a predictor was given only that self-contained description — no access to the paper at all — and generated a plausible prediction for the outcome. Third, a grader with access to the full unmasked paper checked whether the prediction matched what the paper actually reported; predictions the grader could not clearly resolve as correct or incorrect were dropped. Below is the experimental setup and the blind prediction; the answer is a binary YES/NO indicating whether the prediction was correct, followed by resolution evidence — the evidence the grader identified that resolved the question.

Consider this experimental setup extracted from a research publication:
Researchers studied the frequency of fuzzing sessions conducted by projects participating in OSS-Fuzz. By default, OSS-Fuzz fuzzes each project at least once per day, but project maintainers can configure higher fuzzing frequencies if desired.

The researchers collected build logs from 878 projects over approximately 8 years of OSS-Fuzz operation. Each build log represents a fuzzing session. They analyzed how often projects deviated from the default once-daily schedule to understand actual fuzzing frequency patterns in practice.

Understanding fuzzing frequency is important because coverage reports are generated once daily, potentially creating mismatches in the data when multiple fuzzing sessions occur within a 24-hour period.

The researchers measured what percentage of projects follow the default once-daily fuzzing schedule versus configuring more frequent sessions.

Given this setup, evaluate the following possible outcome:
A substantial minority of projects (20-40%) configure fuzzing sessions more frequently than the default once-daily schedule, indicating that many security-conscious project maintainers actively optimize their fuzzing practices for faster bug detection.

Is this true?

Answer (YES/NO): NO